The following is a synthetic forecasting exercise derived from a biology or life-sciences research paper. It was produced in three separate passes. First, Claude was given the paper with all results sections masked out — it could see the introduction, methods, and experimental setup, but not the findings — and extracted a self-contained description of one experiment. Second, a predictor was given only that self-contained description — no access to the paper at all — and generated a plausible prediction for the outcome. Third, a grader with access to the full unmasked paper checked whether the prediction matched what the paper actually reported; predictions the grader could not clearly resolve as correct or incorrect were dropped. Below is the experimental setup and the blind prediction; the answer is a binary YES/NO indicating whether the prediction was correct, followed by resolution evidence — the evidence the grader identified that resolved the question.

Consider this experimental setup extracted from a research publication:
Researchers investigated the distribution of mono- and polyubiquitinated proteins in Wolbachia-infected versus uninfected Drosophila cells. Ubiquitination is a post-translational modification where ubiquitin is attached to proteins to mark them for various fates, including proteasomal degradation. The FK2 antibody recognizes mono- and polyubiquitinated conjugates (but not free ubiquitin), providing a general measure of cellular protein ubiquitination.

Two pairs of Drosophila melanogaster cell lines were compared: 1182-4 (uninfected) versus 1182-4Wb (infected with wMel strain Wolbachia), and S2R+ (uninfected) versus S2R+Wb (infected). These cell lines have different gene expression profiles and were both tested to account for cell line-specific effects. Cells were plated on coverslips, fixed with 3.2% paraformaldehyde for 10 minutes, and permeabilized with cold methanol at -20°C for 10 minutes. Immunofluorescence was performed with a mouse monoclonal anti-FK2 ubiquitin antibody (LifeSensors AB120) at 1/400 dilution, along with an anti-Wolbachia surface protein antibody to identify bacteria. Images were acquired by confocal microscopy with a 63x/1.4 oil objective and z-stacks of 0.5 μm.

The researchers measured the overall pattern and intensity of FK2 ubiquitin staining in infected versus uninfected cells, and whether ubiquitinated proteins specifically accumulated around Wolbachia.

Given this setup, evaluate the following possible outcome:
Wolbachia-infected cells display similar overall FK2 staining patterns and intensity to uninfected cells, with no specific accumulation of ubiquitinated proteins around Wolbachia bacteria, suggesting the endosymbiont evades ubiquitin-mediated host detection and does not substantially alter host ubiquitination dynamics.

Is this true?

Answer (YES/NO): NO